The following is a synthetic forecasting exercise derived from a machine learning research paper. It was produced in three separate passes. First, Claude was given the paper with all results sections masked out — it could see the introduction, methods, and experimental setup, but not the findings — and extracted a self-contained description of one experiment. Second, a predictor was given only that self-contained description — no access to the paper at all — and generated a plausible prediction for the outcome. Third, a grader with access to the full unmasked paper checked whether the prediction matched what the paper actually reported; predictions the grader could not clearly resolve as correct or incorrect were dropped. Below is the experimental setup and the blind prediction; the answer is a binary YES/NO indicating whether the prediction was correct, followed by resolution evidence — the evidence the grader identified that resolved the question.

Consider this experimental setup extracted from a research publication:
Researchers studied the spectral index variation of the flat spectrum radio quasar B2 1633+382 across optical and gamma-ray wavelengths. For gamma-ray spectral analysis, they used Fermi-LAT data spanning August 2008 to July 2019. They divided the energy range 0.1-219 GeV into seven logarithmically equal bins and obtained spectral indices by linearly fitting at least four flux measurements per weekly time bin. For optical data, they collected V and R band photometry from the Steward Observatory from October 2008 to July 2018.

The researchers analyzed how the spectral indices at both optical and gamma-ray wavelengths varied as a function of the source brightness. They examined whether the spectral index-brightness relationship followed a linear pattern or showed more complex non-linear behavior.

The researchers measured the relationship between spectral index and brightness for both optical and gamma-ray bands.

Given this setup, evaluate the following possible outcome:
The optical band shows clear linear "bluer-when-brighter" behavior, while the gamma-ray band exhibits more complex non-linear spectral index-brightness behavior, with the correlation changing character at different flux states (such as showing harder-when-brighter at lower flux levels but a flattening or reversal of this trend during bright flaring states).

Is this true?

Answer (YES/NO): NO